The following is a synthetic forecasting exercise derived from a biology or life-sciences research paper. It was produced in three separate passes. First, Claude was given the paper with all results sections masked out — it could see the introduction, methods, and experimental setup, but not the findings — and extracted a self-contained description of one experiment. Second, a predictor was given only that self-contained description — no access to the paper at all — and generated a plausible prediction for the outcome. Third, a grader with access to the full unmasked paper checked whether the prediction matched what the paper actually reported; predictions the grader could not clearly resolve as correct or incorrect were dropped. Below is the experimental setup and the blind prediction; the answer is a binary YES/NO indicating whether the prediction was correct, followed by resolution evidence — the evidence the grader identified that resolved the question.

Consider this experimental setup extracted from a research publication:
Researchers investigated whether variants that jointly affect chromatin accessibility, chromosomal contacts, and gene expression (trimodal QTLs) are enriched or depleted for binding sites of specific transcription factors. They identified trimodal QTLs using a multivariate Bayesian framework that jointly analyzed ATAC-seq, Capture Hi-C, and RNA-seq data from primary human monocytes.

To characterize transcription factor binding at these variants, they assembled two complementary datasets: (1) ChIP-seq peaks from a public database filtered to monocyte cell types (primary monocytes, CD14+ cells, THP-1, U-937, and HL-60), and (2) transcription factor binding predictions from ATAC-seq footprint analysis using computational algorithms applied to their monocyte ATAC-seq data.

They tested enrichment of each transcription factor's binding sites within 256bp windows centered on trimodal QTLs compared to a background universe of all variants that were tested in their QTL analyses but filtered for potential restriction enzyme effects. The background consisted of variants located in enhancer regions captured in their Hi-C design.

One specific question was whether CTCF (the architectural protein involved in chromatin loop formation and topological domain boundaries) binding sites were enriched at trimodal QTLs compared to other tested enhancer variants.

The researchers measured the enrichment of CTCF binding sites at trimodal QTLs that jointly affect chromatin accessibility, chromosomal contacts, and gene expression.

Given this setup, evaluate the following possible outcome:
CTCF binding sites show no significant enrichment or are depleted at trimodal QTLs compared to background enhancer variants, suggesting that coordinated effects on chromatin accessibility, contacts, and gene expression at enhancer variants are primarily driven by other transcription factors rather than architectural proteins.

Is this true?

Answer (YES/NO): YES